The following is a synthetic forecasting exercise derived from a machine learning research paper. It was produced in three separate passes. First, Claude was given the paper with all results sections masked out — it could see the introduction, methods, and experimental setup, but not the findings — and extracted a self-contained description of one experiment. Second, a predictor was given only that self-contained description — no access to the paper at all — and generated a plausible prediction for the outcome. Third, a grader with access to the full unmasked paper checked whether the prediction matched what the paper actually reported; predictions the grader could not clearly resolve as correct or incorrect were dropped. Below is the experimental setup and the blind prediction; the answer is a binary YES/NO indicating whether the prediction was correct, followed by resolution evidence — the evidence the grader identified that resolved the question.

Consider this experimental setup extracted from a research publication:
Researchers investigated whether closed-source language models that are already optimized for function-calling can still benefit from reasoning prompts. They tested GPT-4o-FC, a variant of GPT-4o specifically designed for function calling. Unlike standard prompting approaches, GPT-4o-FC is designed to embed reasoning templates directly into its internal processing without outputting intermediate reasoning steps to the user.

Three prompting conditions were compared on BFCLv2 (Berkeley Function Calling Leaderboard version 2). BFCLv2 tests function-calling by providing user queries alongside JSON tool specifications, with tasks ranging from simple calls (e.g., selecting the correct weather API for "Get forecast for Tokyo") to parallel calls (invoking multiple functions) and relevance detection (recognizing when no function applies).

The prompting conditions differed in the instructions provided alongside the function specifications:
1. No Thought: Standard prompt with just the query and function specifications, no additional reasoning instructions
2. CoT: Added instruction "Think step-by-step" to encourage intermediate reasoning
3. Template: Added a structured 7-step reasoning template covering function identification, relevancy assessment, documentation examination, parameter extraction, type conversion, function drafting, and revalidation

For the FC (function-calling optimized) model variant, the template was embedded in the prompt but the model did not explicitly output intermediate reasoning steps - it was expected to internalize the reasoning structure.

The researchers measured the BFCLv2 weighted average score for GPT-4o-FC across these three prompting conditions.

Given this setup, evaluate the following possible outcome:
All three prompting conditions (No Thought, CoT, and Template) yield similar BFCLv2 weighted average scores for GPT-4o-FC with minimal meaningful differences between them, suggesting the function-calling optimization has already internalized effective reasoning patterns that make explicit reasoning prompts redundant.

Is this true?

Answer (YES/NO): NO